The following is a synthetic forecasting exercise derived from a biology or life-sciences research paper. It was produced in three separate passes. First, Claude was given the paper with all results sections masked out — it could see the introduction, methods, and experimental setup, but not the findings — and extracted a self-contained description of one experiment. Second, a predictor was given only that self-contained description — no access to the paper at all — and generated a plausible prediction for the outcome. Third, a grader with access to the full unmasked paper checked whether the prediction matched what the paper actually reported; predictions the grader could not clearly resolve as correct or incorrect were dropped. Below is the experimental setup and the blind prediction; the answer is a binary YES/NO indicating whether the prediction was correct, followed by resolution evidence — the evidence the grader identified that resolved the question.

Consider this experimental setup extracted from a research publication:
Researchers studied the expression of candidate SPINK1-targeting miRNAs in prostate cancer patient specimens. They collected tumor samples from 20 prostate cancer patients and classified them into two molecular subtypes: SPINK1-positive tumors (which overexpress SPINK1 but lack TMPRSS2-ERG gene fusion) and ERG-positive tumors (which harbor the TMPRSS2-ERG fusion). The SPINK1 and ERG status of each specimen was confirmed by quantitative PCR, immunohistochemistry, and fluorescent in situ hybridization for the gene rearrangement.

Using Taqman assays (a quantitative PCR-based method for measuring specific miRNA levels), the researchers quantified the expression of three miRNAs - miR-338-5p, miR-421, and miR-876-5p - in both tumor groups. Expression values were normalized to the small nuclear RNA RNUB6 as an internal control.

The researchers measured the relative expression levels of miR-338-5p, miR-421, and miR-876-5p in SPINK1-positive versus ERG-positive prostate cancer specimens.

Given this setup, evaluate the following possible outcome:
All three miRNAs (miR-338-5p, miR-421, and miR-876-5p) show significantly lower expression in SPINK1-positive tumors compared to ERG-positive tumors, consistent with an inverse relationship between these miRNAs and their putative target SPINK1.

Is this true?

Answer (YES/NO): NO